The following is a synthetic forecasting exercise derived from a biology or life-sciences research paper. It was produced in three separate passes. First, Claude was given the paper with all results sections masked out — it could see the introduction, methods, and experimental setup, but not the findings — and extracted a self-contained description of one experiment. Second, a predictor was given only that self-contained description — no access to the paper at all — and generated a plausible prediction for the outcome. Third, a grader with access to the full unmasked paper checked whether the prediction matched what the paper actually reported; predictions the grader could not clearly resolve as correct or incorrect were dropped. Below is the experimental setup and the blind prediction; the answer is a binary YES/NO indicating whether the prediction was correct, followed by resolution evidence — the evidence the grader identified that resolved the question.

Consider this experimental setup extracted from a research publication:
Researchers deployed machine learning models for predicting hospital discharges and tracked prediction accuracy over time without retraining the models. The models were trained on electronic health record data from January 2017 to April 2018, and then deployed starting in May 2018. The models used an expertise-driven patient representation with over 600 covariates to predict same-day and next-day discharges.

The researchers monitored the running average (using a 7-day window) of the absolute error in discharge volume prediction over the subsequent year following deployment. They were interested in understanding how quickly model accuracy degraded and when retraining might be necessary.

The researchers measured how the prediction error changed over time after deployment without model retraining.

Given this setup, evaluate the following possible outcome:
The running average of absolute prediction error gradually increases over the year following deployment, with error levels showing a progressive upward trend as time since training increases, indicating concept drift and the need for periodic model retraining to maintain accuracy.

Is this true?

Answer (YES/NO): YES